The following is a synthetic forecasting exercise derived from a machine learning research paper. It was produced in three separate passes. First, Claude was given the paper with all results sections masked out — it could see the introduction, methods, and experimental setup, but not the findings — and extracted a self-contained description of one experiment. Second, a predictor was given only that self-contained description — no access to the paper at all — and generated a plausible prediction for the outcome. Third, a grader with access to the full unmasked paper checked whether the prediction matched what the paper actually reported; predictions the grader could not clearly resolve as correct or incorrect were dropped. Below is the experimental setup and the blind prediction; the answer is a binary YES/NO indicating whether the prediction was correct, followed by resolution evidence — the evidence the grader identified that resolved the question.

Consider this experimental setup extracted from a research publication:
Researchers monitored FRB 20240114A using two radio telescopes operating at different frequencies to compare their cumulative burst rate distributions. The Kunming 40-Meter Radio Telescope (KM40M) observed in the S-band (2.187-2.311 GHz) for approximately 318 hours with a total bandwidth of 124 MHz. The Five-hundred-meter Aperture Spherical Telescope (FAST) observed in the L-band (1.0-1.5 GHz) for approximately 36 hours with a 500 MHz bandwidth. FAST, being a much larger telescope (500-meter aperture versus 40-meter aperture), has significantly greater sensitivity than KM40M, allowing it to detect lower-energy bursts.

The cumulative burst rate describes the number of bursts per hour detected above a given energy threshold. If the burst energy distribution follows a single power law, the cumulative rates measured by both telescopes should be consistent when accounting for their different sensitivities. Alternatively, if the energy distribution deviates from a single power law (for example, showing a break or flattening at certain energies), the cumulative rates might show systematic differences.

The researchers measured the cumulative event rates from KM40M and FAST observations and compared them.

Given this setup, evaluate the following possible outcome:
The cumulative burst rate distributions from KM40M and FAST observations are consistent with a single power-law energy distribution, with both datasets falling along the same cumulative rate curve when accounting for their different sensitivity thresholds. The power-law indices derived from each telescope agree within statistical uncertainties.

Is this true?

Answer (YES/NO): NO